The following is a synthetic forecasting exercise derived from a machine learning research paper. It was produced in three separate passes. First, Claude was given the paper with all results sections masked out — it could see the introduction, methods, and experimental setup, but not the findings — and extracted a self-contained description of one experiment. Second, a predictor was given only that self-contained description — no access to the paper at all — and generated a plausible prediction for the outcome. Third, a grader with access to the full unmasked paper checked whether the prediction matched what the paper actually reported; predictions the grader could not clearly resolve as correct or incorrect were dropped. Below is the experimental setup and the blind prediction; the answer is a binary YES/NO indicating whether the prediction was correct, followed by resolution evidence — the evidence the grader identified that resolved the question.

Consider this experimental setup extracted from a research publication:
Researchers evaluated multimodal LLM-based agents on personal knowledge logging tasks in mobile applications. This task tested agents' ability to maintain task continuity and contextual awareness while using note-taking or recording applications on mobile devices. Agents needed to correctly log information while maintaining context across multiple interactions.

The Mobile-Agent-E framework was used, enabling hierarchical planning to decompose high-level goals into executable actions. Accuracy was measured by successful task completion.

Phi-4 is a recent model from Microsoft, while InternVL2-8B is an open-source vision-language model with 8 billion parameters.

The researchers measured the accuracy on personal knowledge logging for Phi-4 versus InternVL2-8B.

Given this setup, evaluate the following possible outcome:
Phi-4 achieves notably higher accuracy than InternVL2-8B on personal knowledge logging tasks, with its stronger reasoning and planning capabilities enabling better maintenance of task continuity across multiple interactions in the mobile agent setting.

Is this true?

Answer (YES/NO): YES